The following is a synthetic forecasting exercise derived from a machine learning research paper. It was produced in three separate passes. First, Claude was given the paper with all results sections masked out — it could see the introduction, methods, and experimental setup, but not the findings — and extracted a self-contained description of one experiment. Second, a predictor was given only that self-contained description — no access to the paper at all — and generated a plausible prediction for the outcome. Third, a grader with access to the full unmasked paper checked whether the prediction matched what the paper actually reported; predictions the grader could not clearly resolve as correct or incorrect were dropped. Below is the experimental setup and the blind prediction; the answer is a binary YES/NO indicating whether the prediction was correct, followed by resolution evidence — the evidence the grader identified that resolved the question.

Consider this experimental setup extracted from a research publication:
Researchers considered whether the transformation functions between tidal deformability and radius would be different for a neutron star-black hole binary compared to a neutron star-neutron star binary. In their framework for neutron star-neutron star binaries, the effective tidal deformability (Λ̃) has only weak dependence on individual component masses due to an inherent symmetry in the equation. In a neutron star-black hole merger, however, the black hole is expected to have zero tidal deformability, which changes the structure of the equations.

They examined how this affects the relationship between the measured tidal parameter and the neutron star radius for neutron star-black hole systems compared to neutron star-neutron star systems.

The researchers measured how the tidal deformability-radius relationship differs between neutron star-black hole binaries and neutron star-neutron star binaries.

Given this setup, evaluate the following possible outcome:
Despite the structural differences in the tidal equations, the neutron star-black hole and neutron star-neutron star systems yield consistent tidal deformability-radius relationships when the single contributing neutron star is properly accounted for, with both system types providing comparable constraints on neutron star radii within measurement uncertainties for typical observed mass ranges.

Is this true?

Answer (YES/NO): NO